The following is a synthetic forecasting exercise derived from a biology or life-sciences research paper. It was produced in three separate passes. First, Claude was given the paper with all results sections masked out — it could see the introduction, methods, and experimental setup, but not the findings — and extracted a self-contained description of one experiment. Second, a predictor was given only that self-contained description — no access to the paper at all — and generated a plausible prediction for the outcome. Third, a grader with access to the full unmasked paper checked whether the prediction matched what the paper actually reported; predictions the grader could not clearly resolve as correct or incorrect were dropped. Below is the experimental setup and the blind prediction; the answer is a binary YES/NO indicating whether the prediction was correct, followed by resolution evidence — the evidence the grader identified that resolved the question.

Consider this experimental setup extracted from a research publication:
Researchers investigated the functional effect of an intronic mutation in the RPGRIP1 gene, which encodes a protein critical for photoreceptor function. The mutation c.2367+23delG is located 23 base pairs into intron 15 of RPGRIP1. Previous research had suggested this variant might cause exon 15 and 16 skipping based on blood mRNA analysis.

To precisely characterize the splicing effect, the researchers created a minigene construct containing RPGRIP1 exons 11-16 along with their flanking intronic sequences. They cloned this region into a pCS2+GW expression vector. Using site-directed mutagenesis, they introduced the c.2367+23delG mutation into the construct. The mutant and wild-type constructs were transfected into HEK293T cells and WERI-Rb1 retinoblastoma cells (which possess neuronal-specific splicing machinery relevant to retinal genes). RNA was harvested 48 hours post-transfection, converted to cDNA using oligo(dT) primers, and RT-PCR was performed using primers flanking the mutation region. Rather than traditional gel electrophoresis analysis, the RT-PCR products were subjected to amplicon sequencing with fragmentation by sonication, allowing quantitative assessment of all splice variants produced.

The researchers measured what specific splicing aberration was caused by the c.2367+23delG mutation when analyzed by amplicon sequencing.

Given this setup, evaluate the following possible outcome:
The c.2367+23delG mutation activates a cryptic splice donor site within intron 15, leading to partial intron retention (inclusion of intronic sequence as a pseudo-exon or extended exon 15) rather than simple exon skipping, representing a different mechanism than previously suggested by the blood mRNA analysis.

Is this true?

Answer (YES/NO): NO